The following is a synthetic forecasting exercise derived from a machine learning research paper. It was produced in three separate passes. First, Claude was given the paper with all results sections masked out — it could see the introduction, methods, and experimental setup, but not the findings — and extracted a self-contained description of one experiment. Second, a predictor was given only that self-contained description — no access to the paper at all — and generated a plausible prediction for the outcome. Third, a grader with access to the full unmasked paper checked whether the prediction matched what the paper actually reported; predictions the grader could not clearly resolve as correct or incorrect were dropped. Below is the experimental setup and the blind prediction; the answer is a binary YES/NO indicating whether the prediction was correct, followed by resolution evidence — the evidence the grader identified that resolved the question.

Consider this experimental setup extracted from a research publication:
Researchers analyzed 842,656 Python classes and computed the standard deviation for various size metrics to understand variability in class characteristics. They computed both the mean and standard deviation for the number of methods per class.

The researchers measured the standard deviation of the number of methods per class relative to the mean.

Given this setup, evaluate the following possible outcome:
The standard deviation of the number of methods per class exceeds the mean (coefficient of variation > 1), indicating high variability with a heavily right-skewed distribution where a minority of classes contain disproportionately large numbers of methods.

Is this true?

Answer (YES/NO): YES